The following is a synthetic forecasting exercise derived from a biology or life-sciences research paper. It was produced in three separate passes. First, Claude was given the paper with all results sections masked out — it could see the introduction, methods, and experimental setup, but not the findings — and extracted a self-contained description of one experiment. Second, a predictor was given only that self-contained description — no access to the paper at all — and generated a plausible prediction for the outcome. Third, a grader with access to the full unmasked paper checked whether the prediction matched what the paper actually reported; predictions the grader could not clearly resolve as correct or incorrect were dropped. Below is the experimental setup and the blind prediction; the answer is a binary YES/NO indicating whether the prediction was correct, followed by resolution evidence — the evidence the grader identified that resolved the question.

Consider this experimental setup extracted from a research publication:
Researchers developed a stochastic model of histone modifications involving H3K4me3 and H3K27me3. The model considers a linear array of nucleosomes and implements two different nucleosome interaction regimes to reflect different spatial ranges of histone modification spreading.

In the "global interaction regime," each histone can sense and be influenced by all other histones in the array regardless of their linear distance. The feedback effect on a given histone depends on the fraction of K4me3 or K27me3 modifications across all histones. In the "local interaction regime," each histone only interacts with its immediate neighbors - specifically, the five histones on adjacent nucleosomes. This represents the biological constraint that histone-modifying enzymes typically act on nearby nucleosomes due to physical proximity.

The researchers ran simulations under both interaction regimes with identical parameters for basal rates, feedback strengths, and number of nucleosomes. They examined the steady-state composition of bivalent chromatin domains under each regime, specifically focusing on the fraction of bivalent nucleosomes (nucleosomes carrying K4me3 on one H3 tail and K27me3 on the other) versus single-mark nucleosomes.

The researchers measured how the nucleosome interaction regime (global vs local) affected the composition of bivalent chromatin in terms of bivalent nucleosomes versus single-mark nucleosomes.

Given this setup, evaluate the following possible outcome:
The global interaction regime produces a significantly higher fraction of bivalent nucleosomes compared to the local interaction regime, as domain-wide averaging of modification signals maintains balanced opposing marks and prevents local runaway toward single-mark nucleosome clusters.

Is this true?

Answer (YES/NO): YES